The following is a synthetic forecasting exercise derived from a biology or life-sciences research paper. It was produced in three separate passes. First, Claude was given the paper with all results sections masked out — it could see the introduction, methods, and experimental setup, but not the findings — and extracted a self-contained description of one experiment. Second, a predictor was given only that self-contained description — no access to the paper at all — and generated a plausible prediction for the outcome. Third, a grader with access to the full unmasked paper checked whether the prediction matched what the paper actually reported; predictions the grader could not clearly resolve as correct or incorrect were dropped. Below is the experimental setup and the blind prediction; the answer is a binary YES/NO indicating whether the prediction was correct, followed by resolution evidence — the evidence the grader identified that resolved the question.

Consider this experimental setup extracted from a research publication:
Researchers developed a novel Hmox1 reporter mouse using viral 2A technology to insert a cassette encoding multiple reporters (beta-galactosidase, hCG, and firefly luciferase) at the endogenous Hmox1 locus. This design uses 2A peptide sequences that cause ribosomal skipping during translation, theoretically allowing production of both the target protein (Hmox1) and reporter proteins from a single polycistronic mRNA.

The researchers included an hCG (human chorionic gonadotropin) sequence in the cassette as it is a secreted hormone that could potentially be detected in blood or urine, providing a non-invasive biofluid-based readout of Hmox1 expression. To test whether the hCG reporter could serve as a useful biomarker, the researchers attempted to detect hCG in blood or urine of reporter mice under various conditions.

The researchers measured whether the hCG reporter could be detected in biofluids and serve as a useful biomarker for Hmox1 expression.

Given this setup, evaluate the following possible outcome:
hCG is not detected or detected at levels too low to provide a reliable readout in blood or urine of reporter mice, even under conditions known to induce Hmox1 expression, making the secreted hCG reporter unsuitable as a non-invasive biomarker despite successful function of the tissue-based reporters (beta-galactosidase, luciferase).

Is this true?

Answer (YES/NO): YES